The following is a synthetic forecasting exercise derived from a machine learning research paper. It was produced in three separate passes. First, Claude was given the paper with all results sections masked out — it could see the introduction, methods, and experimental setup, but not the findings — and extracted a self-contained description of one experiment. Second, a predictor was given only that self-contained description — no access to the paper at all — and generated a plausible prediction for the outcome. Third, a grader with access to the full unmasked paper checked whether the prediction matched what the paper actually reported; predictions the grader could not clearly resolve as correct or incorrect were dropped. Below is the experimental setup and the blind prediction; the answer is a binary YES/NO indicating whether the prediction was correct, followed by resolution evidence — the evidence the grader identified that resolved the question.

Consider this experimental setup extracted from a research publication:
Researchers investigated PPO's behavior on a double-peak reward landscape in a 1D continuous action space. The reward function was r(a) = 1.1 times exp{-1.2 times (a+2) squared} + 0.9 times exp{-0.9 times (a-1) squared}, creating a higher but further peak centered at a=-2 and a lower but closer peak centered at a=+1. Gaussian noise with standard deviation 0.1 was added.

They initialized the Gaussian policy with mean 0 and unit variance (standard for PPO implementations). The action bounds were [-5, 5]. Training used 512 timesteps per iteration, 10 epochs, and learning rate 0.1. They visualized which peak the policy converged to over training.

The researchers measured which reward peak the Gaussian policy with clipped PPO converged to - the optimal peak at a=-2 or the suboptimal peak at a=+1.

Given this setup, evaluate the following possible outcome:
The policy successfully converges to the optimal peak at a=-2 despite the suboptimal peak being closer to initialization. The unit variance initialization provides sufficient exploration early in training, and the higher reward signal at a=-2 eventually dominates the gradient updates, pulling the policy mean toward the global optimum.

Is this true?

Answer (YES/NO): NO